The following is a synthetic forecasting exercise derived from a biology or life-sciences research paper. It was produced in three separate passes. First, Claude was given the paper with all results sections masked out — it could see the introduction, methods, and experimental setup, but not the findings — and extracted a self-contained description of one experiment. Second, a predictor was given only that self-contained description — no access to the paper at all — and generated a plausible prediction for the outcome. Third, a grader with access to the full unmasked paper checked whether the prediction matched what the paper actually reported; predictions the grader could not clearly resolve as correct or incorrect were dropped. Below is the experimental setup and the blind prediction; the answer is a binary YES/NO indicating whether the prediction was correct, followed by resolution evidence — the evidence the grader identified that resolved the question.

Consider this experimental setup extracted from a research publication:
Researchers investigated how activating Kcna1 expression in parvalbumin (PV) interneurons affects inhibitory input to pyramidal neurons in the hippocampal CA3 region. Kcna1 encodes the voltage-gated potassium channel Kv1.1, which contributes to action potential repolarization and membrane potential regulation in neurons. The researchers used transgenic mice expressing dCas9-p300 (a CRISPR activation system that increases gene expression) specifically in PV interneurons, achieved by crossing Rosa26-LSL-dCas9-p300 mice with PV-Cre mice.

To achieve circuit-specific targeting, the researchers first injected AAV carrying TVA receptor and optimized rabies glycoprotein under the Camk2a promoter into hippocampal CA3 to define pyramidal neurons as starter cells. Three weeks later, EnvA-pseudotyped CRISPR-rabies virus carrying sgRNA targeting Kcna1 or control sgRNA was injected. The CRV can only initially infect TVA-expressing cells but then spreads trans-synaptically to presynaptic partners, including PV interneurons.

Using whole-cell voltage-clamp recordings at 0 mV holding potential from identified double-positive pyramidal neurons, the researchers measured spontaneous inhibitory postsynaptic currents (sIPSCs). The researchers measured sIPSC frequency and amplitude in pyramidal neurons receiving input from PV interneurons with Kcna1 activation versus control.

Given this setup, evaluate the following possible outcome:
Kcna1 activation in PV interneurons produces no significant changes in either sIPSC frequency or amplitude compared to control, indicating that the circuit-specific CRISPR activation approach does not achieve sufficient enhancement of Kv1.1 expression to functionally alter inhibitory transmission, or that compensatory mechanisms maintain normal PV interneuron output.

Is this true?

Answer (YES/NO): NO